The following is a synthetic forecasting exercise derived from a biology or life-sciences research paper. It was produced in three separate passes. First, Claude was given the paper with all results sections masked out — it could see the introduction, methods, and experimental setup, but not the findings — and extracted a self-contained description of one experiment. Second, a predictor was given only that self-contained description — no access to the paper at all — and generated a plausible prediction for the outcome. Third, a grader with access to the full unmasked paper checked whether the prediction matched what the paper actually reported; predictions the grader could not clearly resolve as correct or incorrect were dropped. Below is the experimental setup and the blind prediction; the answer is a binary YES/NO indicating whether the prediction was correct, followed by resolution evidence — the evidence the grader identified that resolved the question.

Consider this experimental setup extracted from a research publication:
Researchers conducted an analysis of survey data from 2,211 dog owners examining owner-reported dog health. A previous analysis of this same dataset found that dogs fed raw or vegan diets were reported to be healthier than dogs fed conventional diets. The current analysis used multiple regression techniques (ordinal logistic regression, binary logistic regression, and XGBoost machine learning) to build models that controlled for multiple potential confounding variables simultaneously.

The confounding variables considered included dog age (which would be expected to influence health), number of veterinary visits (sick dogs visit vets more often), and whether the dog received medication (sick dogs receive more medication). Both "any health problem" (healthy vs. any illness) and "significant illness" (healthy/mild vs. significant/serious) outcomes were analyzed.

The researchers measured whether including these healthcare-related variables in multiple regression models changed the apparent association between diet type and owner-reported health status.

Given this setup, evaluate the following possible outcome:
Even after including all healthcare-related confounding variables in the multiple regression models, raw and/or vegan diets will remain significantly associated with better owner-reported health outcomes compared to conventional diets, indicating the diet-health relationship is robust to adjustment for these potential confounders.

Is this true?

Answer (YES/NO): NO